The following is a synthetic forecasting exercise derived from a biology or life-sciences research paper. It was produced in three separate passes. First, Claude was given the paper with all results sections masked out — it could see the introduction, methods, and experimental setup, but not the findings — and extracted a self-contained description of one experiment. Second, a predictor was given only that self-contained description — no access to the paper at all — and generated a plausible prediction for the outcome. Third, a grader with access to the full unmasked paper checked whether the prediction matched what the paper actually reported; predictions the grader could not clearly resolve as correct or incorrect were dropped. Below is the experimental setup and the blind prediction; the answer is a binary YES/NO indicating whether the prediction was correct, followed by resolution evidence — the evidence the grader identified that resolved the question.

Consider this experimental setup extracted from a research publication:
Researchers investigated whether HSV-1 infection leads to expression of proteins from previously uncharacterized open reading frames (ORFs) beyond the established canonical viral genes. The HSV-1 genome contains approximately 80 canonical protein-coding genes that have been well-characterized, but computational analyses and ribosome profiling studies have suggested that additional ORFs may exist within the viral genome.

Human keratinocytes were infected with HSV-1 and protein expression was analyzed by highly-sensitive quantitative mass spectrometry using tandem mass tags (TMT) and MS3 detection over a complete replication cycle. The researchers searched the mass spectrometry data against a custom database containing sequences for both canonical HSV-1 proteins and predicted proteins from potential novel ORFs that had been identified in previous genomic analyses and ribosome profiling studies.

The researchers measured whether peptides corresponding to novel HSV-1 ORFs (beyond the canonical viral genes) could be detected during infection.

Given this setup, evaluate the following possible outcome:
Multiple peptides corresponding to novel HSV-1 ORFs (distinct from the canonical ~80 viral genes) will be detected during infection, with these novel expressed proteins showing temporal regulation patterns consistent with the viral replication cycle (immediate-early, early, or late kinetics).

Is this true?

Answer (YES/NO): YES